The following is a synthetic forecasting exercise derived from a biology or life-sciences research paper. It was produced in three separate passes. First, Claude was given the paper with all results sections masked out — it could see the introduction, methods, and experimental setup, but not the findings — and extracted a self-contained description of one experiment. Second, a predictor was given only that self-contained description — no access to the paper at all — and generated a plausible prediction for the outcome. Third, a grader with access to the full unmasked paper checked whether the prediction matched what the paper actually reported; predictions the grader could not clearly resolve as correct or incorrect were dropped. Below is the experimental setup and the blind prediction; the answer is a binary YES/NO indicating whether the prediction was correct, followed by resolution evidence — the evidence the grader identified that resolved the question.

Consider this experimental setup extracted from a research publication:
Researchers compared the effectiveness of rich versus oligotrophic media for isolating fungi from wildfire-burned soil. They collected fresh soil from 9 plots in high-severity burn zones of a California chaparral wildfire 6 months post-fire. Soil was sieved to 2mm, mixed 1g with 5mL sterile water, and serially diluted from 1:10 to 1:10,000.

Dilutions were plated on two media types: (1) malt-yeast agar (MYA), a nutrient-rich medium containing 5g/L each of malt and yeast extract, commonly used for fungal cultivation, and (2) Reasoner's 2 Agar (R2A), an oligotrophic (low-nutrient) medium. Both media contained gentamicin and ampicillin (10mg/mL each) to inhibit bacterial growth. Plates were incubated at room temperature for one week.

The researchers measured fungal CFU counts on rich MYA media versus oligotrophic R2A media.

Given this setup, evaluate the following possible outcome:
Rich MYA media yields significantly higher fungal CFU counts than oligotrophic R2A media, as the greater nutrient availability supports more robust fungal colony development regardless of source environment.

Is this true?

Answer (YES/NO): NO